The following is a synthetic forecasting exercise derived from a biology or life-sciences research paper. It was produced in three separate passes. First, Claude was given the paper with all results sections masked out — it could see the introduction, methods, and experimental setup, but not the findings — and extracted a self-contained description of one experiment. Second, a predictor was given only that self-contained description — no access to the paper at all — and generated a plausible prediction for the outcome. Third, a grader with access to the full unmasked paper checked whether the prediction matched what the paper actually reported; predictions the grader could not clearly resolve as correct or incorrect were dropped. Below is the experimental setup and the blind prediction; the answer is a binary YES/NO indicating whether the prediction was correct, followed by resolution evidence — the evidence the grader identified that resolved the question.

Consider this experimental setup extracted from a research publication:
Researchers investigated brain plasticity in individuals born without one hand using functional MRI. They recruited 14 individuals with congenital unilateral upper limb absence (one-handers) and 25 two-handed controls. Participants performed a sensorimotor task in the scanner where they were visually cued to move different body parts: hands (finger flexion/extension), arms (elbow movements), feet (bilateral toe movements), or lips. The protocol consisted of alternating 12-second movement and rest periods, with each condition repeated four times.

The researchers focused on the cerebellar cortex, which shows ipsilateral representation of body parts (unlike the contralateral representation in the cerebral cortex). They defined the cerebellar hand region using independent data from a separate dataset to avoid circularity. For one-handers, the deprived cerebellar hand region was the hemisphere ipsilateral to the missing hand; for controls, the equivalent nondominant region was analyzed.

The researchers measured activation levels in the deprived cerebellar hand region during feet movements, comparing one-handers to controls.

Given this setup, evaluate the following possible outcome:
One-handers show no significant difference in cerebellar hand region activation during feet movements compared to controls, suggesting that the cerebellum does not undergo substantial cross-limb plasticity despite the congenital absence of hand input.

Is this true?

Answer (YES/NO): NO